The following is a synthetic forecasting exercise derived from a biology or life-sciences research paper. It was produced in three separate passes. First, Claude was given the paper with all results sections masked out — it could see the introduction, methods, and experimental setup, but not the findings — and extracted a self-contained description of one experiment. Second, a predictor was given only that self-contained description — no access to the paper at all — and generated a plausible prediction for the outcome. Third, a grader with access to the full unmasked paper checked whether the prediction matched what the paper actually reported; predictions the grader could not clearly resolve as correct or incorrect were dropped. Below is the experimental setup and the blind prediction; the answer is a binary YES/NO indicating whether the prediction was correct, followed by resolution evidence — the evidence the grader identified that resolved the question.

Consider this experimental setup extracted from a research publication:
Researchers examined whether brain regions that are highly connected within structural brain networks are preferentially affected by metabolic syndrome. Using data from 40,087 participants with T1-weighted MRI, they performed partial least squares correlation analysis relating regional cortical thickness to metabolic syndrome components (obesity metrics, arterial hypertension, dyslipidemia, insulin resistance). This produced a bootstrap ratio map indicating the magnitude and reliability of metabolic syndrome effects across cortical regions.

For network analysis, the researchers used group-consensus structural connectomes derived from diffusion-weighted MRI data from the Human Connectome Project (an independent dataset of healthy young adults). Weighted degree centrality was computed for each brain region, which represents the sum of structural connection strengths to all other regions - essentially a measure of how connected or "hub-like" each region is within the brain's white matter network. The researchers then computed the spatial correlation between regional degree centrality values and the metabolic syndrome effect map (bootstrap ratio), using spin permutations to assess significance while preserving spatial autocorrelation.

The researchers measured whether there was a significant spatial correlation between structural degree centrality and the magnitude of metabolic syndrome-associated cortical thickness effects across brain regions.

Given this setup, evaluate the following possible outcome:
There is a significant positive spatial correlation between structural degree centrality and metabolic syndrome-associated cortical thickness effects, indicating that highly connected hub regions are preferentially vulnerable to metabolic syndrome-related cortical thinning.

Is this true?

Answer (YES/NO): NO